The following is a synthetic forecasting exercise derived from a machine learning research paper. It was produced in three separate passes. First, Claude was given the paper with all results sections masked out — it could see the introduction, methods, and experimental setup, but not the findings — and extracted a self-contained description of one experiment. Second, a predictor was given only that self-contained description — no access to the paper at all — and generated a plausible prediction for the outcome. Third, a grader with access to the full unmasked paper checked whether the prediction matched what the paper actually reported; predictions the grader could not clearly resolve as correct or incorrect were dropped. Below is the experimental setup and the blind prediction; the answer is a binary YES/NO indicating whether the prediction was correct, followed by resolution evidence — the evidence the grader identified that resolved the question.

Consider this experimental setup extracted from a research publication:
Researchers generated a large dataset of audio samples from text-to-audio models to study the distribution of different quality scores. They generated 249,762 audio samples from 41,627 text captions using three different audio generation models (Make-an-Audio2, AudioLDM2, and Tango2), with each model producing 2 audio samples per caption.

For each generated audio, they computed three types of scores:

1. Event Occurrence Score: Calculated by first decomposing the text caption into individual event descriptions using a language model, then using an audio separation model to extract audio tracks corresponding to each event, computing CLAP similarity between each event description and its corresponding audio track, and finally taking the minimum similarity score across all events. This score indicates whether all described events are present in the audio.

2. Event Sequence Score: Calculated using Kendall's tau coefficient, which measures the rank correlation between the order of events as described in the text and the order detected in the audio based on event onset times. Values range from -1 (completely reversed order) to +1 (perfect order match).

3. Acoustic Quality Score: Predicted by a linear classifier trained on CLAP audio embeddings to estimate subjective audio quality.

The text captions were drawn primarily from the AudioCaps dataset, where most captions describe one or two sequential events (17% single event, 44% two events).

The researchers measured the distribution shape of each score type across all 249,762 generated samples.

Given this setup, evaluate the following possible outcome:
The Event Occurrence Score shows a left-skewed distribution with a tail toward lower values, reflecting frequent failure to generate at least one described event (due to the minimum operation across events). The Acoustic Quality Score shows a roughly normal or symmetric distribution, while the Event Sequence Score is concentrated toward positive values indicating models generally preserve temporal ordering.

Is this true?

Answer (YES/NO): NO